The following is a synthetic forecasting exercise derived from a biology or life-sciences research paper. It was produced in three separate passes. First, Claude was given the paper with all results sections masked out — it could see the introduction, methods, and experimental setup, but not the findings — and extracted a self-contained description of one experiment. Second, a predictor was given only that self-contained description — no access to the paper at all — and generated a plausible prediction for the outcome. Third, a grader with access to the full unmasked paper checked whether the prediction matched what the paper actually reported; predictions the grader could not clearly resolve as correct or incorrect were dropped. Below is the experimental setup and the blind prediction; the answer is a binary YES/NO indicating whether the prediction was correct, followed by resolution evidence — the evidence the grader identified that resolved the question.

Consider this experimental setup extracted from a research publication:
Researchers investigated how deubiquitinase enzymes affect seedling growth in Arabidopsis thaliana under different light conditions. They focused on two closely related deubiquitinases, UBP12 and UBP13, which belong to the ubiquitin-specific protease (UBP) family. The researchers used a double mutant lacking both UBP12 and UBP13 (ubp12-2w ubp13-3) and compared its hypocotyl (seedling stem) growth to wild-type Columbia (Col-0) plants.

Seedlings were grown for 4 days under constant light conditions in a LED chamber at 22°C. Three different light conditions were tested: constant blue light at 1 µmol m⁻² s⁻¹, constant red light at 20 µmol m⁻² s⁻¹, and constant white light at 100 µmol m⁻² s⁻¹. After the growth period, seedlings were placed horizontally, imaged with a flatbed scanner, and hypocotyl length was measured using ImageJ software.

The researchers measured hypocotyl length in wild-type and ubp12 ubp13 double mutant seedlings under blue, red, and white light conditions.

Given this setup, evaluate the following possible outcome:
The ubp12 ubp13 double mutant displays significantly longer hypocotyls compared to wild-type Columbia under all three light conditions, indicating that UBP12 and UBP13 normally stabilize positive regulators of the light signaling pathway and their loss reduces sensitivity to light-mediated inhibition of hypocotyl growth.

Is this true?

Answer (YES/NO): NO